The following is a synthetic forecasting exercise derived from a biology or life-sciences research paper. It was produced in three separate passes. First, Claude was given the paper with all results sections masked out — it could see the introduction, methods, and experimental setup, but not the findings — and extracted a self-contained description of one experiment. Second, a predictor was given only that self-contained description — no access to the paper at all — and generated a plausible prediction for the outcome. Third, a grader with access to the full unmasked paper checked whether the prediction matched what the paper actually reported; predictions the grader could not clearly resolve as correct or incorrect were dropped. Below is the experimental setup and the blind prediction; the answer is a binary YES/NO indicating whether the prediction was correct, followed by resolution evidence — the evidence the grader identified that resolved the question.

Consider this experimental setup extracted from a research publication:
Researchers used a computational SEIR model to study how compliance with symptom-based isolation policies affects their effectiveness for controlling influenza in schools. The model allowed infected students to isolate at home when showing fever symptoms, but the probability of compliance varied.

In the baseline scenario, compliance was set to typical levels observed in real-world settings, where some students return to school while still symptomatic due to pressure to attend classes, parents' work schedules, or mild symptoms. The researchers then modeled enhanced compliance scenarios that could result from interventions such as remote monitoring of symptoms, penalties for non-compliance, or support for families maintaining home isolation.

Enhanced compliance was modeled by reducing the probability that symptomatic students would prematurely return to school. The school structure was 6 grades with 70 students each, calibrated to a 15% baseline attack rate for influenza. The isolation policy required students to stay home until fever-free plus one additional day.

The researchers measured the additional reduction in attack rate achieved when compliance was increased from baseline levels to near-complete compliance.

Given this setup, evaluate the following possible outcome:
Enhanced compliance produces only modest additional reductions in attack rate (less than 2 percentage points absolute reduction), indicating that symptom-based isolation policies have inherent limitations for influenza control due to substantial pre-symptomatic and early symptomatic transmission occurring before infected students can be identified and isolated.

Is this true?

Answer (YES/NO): NO